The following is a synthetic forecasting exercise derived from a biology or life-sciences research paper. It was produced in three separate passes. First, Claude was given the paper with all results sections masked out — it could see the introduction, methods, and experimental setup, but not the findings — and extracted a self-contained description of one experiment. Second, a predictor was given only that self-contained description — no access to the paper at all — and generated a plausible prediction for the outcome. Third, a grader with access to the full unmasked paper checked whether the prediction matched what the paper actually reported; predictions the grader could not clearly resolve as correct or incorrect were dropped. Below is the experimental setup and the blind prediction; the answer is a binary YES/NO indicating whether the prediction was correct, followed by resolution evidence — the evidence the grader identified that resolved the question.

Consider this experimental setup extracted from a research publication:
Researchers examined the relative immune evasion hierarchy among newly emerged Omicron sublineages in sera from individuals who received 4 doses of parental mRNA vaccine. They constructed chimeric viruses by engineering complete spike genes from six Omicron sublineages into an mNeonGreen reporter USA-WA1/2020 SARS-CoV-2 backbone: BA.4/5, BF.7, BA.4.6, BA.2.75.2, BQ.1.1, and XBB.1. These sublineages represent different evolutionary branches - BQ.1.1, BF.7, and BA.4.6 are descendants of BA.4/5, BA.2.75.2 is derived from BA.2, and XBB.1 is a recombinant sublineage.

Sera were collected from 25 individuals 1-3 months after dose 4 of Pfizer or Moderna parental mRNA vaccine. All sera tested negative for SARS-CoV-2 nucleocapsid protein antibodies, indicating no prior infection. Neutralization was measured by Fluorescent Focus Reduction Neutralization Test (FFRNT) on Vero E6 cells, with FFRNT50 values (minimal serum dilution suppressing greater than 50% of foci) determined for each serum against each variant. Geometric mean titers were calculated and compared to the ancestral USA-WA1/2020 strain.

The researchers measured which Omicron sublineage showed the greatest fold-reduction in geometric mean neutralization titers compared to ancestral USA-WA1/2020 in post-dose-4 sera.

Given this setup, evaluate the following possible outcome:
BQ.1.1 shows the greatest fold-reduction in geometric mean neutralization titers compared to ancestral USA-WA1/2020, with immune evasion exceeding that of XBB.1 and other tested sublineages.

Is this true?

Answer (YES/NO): NO